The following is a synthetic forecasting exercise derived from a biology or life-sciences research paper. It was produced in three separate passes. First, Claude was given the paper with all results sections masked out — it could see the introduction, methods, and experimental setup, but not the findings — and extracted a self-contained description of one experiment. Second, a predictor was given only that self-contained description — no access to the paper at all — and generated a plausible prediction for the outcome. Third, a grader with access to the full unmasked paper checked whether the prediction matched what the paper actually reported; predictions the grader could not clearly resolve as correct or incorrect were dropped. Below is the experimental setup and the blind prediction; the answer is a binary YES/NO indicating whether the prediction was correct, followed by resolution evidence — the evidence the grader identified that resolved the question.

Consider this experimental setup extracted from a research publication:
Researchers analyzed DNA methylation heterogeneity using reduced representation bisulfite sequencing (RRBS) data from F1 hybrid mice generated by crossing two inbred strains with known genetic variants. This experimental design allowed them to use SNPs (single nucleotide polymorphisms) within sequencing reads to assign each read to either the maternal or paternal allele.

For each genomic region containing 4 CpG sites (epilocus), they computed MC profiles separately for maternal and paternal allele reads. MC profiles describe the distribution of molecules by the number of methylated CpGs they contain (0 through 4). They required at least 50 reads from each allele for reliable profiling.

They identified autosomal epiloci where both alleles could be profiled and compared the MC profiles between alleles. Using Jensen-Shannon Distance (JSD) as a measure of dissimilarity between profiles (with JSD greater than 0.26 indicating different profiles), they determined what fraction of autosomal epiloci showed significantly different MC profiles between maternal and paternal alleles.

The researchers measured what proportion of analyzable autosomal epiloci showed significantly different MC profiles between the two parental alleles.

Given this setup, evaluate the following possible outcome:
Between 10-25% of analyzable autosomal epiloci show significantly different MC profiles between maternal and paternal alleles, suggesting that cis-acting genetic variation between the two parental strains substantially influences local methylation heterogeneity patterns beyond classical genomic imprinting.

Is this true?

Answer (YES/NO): NO